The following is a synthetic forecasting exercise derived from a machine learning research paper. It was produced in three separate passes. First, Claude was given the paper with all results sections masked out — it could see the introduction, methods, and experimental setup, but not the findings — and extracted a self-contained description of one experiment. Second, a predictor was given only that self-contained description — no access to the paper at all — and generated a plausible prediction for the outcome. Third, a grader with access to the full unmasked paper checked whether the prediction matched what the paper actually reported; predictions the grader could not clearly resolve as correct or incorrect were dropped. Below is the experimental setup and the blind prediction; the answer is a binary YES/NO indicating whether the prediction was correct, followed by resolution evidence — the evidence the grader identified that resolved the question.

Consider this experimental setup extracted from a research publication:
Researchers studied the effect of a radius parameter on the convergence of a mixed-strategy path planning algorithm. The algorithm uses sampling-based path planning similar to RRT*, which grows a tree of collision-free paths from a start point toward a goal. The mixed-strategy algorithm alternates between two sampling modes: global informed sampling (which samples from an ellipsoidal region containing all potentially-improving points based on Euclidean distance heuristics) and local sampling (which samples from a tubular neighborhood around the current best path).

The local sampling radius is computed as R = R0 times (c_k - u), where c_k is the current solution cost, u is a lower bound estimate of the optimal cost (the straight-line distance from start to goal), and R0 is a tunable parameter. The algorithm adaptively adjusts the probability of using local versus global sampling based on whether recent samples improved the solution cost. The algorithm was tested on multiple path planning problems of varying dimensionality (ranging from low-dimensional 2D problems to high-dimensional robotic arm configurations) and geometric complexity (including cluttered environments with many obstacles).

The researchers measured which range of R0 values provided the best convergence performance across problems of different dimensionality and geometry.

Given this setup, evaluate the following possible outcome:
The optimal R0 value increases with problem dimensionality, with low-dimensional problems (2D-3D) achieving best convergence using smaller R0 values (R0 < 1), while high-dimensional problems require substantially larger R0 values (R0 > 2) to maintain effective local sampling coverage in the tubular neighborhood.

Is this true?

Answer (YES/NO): NO